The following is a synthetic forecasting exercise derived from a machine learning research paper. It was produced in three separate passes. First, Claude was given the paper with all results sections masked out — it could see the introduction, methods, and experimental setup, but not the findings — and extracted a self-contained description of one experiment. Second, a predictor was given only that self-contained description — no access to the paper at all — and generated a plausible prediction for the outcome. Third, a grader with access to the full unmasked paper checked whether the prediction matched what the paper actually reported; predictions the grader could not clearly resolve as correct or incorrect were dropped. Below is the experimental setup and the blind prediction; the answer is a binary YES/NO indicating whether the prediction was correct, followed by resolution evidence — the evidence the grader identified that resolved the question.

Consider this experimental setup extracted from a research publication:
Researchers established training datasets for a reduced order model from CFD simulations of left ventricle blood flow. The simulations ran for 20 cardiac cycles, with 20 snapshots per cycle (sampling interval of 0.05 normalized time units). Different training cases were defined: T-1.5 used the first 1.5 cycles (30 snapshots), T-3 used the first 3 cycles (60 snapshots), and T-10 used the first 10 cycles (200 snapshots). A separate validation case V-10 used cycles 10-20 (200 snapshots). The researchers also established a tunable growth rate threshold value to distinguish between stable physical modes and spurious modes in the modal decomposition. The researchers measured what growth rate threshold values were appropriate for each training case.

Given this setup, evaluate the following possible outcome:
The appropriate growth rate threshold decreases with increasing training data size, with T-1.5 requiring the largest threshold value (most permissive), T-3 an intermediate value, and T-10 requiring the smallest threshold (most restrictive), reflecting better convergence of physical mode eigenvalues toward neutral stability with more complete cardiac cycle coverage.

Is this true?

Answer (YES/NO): YES